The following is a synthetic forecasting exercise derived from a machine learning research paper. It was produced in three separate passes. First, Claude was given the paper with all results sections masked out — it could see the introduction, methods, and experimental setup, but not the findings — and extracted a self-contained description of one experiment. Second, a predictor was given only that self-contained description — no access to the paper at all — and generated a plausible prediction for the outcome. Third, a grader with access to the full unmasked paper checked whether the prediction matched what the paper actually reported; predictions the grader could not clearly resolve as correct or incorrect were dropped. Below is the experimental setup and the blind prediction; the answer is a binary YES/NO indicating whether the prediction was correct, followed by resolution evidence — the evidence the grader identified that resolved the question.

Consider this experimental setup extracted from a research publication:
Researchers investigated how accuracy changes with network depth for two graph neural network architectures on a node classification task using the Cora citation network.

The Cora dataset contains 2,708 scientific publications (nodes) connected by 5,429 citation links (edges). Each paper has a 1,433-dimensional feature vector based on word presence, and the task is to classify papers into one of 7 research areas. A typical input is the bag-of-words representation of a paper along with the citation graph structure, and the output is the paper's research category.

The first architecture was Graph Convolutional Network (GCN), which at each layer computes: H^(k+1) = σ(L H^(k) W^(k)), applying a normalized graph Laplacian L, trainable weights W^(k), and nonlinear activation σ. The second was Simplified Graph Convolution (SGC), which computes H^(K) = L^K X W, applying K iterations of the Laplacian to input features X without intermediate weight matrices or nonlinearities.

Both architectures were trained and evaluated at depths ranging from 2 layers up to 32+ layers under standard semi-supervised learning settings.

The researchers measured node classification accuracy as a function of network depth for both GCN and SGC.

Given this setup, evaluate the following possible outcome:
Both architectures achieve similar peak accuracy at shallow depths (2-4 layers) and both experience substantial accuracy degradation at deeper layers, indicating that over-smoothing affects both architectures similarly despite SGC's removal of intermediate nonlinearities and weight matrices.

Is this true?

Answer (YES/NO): NO